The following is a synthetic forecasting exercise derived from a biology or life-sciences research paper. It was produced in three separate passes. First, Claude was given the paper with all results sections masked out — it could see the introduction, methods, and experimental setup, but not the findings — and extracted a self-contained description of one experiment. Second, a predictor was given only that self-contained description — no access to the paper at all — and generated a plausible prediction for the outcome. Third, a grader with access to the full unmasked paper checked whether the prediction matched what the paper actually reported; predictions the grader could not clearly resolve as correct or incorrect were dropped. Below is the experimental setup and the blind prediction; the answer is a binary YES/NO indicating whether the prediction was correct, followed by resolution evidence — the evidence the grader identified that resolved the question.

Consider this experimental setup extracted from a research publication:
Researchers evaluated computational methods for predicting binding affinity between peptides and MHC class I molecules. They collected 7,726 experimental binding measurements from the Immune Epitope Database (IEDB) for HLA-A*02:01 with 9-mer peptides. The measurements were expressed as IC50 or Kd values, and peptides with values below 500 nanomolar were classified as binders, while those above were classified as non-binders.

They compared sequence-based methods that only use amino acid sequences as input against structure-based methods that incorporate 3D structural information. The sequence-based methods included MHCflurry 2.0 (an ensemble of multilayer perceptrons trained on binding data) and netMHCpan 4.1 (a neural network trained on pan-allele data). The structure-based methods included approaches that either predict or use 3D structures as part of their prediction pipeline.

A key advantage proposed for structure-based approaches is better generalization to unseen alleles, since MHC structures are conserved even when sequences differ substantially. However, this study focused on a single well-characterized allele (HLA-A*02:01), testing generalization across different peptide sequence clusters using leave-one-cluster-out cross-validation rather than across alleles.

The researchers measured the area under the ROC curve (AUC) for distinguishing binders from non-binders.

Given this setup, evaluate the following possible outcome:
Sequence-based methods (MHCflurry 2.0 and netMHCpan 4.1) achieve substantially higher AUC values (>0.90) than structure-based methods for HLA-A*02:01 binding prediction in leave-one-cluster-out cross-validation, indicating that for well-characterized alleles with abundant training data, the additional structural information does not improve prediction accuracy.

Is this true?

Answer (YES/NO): NO